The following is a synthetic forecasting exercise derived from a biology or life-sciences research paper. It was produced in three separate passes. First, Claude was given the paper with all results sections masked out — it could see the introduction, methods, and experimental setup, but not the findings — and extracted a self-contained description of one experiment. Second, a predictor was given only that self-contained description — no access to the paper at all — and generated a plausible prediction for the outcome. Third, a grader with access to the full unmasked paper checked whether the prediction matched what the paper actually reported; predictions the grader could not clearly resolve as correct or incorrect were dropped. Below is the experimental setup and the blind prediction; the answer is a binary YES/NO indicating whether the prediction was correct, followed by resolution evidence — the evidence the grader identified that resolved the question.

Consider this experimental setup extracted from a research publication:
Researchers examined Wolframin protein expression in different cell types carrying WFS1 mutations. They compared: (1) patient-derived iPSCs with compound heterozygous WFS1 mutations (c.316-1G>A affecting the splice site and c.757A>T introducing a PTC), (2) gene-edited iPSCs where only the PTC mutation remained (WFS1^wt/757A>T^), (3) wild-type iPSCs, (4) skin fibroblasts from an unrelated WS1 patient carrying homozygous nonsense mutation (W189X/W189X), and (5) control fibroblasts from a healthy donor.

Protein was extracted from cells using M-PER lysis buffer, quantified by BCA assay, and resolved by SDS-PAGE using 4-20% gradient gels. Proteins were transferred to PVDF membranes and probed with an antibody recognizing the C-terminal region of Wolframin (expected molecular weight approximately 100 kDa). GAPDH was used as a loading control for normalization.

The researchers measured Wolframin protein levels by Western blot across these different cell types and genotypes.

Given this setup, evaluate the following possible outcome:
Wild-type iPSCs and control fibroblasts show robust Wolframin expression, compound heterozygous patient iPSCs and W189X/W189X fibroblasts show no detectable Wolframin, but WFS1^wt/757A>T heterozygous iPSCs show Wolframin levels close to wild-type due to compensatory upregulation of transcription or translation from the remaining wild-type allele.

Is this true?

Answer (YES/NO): NO